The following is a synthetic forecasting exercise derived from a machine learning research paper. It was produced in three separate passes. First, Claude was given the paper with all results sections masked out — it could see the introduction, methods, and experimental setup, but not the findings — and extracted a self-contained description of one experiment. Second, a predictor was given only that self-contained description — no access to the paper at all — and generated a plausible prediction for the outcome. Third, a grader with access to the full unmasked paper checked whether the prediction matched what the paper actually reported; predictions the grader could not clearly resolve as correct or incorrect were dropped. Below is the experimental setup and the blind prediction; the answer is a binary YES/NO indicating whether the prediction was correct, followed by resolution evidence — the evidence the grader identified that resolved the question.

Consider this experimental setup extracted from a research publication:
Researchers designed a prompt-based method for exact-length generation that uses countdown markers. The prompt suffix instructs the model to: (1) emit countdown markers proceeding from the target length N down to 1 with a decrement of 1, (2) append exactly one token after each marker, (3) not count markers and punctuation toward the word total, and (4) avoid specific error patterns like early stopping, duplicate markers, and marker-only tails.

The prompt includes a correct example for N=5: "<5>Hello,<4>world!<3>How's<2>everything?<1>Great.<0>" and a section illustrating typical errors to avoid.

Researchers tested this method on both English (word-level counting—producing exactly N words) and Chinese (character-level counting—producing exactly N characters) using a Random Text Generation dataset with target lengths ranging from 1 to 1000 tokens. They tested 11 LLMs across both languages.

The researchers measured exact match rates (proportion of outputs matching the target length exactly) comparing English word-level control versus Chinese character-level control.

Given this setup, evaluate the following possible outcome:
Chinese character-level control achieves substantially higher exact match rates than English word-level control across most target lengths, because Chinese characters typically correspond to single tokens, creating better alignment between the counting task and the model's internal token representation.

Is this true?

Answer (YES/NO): NO